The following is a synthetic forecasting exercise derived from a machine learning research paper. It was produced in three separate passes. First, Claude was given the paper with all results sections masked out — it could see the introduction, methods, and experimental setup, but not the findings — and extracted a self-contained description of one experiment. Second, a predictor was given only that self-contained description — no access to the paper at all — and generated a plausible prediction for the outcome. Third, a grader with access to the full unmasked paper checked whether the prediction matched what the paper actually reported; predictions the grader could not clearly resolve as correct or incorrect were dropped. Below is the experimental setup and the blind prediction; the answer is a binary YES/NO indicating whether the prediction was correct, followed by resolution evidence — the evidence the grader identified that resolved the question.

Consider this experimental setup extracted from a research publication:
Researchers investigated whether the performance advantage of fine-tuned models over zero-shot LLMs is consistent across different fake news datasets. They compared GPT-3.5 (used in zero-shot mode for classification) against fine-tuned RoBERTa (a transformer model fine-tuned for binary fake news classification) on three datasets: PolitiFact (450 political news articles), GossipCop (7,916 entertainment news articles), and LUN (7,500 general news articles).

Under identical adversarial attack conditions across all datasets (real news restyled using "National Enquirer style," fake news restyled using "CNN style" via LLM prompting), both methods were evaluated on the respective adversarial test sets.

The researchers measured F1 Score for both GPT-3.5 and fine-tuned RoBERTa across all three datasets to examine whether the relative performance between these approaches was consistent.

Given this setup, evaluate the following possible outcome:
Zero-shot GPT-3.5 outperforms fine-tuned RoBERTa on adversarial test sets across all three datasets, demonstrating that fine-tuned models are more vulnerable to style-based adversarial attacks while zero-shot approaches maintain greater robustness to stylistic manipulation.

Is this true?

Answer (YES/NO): NO